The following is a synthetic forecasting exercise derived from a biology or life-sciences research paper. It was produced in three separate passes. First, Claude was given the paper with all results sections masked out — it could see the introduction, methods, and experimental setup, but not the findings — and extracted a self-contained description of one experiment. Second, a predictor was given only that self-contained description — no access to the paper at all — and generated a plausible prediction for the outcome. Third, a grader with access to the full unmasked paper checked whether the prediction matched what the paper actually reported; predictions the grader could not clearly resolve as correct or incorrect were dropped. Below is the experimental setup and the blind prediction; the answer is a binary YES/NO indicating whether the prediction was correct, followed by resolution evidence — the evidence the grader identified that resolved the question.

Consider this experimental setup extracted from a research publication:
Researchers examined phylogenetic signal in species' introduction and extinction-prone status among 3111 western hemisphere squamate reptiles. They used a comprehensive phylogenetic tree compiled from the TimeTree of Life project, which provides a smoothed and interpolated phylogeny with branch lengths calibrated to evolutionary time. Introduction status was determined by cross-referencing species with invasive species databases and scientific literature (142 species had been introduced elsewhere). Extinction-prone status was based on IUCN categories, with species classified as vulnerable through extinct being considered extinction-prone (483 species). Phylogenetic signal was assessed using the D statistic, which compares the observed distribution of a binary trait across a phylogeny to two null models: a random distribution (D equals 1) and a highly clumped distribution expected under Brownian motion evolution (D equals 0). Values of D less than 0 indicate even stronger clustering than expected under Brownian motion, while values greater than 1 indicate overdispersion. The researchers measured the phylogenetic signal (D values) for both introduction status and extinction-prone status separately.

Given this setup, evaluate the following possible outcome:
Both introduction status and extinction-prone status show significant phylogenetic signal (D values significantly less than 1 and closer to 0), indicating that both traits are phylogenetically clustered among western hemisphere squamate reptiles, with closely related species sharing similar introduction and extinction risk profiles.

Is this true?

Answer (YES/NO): NO